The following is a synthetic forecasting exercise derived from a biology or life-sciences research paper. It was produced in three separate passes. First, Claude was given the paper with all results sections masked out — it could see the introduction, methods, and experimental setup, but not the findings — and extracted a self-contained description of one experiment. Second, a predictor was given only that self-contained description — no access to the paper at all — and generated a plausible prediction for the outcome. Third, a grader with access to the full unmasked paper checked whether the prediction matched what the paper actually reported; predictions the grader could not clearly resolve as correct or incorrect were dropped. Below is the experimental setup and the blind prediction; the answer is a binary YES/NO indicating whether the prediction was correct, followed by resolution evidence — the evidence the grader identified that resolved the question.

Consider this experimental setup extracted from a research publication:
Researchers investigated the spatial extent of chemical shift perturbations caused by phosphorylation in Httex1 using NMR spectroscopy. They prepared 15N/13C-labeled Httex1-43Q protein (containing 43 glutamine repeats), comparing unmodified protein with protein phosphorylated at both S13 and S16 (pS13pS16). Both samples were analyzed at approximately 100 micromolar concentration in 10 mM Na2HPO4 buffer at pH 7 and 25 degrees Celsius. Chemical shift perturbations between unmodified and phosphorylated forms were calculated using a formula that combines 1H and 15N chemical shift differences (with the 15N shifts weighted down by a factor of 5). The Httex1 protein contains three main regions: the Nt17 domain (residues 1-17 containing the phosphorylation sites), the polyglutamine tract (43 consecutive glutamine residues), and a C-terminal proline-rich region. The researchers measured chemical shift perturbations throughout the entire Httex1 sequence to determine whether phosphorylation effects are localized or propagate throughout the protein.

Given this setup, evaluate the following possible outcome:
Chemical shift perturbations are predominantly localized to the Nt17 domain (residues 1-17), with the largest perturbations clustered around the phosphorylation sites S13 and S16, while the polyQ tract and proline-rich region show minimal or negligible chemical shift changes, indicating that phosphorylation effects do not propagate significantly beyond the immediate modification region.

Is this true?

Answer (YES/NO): NO